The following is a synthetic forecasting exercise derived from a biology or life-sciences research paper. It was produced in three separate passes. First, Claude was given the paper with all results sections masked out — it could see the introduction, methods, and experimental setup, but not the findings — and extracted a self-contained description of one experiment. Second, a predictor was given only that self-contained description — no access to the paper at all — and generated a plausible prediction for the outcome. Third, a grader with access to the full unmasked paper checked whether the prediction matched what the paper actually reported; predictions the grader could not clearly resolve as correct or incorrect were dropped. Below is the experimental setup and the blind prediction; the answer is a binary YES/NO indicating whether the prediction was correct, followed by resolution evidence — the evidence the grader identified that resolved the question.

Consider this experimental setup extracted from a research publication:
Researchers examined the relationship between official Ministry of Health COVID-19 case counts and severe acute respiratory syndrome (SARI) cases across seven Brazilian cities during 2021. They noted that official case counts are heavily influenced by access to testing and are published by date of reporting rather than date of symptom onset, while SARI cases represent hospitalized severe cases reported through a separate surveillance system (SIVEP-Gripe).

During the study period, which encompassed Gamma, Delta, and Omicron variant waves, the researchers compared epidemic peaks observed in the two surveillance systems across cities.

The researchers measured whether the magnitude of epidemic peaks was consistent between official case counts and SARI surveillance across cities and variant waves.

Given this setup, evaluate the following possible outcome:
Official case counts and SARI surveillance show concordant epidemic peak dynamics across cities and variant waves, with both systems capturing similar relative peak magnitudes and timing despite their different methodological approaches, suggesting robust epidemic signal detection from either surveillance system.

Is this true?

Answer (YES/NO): NO